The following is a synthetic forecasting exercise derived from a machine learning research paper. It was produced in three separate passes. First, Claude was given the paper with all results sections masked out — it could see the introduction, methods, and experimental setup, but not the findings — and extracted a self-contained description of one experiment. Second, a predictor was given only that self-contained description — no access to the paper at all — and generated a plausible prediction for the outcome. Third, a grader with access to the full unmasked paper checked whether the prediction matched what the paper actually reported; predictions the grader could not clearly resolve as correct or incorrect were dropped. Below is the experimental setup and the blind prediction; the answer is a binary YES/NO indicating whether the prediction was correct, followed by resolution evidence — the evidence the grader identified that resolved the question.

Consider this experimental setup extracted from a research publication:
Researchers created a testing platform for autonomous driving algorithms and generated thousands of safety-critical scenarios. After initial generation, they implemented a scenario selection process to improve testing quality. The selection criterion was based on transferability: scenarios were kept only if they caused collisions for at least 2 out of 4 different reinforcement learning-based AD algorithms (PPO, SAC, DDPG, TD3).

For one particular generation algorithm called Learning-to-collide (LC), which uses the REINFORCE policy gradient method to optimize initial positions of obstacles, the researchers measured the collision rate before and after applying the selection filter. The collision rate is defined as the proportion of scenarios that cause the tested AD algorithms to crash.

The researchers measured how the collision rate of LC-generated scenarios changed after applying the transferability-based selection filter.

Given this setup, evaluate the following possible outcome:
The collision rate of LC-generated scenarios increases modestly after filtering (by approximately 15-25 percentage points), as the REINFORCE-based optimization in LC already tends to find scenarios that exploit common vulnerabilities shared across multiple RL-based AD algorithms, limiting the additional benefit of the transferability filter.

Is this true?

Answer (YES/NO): NO